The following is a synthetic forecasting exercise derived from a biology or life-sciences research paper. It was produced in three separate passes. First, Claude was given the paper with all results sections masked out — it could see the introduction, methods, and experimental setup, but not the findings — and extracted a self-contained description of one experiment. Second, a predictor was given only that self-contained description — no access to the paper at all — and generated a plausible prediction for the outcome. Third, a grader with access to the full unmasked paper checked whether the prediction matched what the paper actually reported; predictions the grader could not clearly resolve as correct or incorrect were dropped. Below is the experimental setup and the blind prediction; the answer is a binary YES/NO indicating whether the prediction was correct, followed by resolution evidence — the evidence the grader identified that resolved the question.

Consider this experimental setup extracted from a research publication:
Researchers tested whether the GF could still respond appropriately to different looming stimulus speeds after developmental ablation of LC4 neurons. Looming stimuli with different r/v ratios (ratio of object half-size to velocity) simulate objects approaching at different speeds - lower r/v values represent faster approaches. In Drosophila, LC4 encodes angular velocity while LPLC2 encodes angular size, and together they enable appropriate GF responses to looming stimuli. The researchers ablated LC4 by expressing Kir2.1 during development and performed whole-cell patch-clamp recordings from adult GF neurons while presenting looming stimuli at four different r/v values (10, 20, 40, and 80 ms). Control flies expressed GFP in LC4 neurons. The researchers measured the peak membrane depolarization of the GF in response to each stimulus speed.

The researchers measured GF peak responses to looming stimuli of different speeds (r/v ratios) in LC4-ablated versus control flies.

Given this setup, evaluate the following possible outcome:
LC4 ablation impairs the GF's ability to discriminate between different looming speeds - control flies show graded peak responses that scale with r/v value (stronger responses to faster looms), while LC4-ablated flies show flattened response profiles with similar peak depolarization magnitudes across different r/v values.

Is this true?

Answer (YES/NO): NO